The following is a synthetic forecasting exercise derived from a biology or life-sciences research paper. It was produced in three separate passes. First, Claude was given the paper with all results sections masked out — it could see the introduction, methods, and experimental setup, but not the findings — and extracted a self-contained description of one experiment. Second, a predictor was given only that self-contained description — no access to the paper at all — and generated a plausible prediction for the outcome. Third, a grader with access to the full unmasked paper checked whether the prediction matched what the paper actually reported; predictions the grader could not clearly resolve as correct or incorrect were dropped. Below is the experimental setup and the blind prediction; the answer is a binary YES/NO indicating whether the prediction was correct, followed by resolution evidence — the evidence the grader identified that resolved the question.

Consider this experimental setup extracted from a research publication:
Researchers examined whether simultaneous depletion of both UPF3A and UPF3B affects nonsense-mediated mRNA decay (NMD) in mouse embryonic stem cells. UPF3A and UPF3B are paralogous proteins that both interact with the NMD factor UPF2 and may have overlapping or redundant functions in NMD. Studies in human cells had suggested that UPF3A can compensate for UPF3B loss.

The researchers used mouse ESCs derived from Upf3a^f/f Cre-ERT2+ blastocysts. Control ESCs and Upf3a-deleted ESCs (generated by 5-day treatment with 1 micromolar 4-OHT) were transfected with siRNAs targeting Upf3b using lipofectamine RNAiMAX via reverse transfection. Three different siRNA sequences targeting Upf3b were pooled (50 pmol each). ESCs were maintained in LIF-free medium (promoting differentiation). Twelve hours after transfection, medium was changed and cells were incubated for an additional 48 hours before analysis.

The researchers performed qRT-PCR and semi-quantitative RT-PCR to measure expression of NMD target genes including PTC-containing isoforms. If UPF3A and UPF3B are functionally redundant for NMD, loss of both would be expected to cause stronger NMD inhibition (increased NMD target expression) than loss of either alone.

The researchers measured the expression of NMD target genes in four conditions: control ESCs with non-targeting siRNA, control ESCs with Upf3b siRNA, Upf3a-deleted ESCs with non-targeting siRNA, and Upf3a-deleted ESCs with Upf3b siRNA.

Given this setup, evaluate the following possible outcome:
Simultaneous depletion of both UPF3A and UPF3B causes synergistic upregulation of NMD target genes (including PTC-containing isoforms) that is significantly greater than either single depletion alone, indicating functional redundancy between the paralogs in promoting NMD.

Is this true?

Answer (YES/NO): YES